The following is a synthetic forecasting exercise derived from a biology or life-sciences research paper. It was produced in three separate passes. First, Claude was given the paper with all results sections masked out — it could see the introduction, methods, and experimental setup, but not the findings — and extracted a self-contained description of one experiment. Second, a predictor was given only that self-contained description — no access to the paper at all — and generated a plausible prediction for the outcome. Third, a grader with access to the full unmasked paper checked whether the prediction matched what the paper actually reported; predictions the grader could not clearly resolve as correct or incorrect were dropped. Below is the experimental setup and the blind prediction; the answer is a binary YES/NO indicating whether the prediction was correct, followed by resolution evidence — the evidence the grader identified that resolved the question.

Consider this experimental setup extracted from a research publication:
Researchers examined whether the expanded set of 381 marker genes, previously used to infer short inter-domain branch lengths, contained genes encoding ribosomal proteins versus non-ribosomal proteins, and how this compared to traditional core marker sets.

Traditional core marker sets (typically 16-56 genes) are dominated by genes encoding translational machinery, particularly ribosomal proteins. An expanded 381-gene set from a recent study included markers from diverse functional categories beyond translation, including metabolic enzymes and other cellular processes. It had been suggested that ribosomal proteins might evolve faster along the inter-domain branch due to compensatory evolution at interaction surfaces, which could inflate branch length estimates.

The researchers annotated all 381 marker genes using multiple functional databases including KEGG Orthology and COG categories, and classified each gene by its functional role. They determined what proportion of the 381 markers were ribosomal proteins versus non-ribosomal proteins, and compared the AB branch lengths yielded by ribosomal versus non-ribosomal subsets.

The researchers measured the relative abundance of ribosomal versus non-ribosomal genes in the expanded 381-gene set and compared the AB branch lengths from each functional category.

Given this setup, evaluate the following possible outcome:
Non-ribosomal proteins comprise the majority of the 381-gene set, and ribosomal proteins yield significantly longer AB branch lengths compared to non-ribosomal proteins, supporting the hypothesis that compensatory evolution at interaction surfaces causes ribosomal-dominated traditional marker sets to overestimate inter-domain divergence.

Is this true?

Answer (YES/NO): NO